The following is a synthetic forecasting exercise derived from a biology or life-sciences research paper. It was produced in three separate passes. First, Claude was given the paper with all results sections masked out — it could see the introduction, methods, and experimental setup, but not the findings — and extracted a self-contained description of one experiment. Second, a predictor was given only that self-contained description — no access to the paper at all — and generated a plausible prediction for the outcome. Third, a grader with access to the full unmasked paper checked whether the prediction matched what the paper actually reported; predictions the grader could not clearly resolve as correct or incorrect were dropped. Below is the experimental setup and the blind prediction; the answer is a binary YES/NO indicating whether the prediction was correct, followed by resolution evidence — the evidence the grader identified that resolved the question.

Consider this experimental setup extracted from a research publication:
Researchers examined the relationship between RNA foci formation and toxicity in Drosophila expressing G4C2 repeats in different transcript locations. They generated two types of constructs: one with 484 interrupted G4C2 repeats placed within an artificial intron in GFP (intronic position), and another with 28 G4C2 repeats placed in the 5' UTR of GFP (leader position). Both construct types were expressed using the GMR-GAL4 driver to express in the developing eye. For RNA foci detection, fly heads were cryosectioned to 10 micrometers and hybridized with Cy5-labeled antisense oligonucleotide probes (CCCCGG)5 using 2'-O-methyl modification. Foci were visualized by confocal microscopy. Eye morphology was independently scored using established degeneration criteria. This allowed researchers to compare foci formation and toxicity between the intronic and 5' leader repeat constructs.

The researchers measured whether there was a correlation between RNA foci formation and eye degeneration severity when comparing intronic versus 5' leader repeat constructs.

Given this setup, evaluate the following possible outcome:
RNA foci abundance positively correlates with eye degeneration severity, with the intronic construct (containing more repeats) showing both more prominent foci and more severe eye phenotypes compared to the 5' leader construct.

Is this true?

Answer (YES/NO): NO